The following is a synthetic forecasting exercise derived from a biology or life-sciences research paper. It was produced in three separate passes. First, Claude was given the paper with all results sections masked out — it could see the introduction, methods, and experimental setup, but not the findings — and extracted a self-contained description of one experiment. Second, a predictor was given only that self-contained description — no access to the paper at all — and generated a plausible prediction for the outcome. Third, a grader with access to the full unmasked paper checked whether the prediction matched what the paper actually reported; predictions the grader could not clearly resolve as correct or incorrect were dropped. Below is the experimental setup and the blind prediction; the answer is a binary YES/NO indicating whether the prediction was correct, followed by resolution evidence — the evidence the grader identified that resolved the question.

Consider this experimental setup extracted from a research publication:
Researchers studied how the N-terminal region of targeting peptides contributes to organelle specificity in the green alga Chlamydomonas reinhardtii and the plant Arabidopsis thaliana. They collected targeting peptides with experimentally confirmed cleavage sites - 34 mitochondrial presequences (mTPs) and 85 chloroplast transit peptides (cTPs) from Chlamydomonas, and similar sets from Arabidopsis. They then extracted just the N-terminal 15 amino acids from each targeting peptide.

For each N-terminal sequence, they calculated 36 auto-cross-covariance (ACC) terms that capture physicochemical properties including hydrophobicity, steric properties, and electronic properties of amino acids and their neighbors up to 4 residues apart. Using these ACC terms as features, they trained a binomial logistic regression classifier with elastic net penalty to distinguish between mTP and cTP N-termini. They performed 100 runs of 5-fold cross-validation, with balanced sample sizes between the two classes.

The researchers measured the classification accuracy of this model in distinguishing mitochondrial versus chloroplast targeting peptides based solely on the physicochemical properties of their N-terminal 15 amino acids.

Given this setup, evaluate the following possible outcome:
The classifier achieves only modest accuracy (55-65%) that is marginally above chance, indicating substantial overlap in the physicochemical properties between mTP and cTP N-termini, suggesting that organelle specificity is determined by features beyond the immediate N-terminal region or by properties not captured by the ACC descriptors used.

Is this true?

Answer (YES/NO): NO